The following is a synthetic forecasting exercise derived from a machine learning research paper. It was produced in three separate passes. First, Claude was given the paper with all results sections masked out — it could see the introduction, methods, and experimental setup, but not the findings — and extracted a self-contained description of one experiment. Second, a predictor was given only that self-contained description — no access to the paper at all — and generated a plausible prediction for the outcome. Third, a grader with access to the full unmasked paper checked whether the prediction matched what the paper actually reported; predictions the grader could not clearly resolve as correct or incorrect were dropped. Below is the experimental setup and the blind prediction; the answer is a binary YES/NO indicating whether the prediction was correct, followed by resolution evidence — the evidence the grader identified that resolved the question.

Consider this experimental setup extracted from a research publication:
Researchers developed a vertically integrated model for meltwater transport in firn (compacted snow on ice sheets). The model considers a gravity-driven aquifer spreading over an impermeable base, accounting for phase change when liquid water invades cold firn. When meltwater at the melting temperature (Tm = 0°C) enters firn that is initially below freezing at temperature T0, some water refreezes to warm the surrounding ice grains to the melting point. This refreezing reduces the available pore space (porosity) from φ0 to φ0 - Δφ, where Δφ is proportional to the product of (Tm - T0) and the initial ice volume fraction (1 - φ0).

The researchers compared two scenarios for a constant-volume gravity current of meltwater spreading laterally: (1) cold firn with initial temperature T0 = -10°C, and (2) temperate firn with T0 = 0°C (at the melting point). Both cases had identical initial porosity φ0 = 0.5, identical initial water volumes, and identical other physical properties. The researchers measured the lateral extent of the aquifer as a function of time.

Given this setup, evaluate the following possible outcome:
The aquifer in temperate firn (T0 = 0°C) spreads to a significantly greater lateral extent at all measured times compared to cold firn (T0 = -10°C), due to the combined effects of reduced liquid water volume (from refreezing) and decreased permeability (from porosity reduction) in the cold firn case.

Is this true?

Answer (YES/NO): YES